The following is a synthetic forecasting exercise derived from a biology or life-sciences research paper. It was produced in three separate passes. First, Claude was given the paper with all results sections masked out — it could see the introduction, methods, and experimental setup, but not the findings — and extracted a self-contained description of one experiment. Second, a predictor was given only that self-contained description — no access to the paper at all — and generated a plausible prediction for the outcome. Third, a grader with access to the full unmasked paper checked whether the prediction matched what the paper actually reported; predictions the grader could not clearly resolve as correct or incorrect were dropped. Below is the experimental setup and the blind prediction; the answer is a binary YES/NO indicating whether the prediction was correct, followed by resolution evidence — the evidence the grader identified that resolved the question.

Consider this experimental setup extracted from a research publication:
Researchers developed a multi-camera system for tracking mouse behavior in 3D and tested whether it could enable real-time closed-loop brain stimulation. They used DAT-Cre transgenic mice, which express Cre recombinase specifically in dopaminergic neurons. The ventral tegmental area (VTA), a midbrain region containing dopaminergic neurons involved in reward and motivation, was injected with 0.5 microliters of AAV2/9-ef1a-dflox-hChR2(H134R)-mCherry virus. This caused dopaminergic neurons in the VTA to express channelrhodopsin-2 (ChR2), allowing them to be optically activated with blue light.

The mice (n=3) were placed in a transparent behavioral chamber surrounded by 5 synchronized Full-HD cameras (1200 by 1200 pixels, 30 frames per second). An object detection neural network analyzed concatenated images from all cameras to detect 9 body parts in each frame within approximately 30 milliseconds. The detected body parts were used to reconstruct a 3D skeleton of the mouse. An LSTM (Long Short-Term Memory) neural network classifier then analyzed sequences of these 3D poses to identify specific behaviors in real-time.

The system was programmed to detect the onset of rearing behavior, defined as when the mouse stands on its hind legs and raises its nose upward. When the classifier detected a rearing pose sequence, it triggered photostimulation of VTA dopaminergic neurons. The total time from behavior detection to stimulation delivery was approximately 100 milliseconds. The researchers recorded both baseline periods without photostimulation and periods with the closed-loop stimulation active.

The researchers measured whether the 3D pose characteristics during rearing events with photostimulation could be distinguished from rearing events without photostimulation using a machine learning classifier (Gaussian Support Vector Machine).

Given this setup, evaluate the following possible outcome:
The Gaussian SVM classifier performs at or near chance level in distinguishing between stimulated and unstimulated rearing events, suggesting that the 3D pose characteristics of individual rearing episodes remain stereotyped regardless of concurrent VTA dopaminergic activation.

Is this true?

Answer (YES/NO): NO